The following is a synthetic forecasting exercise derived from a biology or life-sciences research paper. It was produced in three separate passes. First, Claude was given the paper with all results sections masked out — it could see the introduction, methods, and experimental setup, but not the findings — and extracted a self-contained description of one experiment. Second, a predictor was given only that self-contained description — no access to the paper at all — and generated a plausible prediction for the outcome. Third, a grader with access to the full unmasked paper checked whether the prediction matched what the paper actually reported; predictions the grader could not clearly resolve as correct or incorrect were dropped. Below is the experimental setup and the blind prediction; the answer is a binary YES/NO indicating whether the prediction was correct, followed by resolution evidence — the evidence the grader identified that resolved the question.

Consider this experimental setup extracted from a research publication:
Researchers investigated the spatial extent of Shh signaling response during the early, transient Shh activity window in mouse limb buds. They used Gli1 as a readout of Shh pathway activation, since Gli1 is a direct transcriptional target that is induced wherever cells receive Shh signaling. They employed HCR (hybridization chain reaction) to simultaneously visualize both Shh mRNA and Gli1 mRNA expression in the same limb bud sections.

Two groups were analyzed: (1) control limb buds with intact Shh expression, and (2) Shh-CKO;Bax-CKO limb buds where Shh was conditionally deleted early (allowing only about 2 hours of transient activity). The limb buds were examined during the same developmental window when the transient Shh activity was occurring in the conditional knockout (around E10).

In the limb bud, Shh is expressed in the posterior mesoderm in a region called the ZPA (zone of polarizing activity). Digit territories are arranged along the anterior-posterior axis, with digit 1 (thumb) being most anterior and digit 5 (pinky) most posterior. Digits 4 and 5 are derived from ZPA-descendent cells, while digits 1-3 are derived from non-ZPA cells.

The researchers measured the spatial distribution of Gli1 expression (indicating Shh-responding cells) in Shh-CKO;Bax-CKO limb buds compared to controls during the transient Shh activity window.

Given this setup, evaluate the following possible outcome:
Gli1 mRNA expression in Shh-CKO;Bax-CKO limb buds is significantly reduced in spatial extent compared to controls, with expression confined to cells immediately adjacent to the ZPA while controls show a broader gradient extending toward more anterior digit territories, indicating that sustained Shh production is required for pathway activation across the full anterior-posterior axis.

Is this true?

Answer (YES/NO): NO